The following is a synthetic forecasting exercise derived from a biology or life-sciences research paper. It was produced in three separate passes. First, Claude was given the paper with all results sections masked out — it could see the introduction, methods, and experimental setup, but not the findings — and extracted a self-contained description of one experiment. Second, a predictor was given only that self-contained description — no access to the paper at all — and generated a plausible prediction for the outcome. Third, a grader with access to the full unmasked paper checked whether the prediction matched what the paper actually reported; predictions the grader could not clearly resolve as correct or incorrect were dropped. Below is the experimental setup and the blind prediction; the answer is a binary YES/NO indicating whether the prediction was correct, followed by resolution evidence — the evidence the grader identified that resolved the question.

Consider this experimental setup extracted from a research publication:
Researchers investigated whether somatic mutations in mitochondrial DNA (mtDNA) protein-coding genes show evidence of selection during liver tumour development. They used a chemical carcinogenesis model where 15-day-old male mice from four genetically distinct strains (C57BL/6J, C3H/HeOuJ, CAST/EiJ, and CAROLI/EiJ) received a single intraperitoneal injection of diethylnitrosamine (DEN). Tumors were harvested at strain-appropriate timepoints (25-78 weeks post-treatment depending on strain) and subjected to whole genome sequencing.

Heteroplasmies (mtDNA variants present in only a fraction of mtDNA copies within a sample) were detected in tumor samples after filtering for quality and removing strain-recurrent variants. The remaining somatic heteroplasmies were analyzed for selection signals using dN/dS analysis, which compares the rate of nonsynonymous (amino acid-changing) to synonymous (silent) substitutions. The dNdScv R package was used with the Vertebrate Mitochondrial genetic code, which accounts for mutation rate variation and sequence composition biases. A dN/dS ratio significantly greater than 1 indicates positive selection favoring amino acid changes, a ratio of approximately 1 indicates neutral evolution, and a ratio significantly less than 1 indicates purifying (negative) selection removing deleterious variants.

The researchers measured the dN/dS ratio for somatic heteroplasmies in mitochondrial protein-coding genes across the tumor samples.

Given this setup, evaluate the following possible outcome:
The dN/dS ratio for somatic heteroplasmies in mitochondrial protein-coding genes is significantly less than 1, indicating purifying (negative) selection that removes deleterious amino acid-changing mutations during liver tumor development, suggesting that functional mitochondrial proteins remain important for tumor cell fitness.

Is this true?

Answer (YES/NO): NO